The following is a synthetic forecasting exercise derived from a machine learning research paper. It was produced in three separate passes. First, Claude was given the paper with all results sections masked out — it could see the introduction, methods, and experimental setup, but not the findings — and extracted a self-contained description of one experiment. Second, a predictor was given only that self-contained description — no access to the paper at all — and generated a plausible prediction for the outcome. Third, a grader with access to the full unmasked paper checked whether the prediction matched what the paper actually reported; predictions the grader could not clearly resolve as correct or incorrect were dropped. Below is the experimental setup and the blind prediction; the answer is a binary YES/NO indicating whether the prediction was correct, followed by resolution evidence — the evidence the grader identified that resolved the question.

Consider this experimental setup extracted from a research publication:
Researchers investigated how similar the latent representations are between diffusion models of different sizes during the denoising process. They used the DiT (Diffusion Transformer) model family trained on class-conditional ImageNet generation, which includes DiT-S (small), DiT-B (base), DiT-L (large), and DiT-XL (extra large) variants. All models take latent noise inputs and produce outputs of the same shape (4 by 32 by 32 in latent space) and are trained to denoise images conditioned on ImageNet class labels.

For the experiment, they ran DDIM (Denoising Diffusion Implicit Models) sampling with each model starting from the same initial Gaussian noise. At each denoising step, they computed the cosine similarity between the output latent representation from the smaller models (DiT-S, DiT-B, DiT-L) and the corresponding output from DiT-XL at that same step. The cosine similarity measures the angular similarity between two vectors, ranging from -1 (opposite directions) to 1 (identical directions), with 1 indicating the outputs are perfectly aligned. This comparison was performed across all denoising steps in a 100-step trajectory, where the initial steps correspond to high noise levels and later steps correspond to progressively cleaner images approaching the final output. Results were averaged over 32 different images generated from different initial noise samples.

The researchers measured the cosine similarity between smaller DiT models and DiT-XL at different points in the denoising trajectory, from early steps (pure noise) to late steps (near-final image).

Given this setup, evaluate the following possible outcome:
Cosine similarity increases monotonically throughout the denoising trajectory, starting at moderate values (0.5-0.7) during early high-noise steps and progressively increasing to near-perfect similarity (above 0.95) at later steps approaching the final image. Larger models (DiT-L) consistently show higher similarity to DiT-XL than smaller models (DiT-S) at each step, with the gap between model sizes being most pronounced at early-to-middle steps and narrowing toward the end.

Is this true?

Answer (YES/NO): NO